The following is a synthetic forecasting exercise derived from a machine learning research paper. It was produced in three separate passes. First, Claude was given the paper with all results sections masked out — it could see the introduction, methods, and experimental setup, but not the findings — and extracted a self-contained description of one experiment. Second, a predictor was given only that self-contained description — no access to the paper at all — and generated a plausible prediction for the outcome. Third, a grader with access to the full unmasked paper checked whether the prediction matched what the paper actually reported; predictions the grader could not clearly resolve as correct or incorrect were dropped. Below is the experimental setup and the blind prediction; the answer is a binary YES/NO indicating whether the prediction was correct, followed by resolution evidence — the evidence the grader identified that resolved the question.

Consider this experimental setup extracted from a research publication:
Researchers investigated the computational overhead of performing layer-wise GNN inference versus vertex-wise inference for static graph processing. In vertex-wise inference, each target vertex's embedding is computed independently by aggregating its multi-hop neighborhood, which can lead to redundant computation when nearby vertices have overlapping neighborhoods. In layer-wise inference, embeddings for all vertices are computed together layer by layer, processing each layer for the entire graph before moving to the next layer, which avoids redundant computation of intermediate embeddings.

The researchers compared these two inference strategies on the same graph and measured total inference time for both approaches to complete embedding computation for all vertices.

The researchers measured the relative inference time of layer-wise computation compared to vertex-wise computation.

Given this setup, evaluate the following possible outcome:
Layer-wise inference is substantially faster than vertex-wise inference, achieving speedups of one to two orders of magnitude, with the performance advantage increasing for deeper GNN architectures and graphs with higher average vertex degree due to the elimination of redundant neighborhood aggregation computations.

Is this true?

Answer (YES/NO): NO